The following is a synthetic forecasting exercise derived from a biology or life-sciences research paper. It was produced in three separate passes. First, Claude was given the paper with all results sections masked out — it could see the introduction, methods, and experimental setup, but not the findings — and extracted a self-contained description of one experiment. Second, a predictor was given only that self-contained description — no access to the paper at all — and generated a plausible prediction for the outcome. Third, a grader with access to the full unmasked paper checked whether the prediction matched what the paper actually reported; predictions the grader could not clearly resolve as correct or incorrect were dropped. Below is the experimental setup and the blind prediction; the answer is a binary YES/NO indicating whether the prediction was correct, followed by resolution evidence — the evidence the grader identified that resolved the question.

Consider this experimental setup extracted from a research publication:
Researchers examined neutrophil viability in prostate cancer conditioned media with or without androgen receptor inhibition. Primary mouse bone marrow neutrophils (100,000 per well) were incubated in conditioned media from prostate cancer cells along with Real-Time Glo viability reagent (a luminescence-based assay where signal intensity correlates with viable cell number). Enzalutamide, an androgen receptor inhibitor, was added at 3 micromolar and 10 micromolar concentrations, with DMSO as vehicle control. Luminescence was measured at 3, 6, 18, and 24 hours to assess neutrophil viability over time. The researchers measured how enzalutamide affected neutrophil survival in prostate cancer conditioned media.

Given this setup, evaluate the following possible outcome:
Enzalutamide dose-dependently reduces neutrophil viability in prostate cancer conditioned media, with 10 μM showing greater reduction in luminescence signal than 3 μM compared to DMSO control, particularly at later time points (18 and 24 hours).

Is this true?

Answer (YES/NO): NO